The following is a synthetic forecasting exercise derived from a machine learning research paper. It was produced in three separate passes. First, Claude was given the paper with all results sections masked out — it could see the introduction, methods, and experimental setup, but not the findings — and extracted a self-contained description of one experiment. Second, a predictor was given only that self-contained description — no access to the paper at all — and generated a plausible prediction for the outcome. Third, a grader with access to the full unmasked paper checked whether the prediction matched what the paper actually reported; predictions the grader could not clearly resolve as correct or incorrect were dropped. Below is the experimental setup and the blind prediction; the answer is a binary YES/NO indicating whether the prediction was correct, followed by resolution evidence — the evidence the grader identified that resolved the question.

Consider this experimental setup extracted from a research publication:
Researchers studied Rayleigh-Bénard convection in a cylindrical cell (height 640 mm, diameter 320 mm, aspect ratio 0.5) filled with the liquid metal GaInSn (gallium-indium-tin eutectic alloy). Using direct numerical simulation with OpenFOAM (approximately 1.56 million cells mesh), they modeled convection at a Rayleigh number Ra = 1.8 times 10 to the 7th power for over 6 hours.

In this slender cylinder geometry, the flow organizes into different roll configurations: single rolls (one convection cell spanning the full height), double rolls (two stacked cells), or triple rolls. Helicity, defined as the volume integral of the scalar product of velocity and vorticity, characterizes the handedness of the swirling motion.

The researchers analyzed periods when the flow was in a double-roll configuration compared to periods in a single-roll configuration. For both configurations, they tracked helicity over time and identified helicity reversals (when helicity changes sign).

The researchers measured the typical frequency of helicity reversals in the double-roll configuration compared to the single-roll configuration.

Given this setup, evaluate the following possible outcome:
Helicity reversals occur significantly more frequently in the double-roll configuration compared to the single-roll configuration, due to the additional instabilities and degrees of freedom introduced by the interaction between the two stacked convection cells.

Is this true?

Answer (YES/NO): YES